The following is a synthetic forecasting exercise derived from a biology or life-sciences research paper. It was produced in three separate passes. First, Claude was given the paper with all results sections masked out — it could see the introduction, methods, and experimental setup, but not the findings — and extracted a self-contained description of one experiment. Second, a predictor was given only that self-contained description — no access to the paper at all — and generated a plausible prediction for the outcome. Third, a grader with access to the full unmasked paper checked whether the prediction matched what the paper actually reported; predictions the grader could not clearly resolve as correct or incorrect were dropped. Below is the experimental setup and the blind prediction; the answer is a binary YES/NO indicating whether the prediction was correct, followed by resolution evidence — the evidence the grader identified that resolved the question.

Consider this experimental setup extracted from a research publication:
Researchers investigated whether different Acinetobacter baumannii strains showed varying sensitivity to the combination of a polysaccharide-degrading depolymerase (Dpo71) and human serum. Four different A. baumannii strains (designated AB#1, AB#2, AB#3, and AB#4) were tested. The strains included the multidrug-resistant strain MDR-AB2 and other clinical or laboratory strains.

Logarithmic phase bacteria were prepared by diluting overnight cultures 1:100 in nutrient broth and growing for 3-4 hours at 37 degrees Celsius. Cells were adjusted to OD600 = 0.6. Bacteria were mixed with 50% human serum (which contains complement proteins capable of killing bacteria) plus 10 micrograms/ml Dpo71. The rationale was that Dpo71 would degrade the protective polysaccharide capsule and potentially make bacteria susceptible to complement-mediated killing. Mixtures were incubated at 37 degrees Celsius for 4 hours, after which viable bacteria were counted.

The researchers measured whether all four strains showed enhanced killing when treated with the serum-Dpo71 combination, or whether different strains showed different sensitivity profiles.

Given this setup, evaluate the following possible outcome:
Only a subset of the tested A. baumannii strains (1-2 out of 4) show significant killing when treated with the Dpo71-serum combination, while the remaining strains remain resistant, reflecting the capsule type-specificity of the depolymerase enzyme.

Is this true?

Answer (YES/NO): YES